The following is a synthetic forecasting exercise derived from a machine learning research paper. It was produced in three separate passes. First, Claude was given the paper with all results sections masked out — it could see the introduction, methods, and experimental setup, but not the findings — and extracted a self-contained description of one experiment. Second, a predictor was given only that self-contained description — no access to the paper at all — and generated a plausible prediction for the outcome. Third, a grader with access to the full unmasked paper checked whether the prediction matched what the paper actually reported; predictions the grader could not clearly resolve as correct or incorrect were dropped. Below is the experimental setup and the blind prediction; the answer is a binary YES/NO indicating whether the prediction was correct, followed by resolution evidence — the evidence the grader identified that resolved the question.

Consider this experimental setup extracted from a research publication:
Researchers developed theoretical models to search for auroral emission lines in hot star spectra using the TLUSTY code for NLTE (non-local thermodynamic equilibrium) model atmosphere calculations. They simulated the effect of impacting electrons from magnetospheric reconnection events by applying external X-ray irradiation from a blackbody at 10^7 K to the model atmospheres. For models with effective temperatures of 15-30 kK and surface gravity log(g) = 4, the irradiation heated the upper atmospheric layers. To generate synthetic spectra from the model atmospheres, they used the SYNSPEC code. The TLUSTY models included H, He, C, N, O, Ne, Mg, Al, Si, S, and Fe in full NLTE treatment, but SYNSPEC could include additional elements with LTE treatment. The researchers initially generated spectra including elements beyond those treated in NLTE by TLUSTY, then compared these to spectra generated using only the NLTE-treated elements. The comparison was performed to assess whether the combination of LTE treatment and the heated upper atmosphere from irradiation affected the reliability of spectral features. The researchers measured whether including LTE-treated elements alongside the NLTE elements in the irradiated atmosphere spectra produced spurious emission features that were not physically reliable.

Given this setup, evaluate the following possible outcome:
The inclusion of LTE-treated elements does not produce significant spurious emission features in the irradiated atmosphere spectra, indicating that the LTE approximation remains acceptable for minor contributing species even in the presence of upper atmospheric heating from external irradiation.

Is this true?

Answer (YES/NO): NO